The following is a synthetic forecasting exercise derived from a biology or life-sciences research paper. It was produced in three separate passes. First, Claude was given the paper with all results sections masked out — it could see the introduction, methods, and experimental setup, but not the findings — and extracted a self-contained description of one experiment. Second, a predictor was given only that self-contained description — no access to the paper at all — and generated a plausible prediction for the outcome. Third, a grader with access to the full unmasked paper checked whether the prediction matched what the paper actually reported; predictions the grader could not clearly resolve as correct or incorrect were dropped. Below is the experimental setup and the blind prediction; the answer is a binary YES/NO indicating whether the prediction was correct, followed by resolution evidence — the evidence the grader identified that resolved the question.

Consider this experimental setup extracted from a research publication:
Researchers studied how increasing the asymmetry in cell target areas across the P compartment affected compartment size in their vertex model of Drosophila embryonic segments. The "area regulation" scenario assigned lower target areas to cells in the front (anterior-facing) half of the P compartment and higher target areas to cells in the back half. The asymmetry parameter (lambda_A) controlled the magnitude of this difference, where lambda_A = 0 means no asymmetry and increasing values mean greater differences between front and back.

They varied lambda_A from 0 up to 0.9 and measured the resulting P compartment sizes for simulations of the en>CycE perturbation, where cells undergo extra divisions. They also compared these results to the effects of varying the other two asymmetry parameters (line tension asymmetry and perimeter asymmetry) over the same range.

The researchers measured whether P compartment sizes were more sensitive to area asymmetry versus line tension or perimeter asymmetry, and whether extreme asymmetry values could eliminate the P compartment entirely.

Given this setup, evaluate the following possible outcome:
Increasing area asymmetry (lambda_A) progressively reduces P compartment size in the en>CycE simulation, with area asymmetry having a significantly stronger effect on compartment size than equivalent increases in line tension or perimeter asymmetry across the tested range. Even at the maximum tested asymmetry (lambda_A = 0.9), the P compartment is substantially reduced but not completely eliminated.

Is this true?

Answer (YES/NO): YES